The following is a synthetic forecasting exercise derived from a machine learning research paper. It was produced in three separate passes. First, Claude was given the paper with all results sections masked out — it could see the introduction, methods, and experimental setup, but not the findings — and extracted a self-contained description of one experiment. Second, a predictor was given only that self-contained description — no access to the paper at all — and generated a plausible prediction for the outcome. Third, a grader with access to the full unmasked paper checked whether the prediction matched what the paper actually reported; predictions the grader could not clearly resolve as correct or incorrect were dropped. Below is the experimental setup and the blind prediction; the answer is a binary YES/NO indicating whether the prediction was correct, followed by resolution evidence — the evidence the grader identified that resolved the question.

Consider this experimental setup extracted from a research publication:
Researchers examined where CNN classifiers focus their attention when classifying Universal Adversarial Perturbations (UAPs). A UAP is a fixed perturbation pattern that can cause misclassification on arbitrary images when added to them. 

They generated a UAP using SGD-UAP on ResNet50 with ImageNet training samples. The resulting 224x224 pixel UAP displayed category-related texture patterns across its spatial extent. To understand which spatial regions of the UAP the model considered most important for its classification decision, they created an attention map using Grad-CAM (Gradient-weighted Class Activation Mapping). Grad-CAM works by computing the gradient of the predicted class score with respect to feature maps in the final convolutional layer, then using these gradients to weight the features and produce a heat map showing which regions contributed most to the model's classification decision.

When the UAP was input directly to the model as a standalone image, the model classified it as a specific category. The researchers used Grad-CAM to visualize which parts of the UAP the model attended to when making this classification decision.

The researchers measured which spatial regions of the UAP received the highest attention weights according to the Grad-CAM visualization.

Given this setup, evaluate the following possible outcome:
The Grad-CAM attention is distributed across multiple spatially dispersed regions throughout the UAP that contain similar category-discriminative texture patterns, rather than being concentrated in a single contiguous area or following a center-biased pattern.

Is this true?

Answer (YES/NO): NO